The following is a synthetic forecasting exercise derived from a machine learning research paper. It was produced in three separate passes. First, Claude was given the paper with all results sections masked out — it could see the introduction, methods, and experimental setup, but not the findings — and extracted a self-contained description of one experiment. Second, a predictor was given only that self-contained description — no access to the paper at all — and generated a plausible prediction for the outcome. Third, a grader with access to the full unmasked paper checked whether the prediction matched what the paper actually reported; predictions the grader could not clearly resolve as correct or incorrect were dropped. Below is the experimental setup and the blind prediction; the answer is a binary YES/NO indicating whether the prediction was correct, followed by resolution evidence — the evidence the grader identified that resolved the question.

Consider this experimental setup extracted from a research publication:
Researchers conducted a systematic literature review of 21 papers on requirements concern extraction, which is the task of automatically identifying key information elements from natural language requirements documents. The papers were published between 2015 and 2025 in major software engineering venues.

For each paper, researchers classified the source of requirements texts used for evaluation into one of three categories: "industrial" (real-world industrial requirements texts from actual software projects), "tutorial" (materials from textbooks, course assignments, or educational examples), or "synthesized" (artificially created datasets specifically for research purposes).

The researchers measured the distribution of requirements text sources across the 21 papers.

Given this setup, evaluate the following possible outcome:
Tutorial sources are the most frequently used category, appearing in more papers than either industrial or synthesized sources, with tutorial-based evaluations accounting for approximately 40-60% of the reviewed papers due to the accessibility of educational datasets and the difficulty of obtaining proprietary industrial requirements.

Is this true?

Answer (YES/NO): NO